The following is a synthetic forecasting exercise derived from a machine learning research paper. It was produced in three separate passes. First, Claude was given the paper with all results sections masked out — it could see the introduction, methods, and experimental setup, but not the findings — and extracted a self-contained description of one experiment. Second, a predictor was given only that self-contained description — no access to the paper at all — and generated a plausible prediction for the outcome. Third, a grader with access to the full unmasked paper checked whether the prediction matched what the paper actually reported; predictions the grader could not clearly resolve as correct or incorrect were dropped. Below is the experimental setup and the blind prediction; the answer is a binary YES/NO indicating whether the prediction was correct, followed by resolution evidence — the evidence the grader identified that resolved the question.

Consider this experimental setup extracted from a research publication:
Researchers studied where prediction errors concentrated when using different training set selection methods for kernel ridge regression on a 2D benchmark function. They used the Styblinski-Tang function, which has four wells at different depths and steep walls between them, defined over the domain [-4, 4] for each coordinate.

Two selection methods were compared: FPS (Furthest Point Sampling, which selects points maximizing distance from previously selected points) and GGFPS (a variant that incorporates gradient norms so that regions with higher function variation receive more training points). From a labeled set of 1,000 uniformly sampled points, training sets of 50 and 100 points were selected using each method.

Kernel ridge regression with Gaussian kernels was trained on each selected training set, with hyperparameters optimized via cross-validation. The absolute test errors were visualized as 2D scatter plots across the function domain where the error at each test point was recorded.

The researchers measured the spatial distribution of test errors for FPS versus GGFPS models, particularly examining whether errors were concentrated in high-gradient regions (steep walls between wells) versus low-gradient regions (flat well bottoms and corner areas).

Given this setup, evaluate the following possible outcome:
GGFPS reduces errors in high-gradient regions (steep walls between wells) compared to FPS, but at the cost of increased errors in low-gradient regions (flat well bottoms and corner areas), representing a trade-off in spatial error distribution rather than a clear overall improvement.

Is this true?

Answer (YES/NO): NO